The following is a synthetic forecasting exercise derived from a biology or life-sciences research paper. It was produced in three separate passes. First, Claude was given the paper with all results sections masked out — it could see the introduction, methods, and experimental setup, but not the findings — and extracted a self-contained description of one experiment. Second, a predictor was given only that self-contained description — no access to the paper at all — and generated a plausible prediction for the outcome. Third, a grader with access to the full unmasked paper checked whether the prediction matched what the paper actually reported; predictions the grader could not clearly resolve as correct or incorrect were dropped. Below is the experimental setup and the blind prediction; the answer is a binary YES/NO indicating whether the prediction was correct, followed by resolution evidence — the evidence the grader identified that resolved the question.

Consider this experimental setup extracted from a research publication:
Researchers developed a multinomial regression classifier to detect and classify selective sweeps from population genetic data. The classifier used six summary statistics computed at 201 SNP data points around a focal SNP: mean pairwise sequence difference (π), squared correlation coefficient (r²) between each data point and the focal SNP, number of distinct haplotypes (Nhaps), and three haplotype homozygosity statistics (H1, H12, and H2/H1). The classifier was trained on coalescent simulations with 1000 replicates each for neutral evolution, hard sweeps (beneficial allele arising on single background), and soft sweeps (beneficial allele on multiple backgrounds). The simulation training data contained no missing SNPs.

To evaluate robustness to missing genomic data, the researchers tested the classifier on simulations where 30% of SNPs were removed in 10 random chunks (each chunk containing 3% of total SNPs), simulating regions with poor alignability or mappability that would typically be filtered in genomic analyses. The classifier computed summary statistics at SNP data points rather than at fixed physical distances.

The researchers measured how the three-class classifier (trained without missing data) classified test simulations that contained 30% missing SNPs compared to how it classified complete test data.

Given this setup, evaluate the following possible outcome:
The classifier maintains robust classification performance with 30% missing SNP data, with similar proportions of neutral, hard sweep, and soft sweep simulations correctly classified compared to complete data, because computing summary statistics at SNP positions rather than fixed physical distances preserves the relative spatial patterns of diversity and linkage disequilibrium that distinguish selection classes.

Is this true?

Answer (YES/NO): NO